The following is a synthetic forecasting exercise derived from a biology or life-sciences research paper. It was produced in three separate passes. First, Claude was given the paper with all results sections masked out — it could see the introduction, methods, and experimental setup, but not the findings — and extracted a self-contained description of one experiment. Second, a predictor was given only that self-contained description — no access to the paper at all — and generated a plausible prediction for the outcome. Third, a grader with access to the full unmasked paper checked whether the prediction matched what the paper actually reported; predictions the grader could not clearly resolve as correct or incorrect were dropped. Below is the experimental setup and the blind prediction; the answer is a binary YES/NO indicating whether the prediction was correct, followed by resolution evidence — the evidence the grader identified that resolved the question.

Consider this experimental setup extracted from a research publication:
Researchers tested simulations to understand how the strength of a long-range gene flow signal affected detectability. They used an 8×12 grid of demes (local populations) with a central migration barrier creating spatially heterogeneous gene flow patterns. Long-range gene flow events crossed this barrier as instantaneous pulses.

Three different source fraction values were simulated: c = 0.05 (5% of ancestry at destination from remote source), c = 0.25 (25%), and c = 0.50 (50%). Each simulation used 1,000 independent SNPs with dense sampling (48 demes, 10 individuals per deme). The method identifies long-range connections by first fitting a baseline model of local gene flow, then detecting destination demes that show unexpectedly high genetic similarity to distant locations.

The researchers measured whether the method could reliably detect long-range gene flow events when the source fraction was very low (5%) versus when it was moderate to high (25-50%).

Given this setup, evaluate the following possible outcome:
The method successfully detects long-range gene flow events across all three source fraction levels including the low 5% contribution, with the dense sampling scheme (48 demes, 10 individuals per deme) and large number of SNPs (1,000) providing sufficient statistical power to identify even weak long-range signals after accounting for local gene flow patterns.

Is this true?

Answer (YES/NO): NO